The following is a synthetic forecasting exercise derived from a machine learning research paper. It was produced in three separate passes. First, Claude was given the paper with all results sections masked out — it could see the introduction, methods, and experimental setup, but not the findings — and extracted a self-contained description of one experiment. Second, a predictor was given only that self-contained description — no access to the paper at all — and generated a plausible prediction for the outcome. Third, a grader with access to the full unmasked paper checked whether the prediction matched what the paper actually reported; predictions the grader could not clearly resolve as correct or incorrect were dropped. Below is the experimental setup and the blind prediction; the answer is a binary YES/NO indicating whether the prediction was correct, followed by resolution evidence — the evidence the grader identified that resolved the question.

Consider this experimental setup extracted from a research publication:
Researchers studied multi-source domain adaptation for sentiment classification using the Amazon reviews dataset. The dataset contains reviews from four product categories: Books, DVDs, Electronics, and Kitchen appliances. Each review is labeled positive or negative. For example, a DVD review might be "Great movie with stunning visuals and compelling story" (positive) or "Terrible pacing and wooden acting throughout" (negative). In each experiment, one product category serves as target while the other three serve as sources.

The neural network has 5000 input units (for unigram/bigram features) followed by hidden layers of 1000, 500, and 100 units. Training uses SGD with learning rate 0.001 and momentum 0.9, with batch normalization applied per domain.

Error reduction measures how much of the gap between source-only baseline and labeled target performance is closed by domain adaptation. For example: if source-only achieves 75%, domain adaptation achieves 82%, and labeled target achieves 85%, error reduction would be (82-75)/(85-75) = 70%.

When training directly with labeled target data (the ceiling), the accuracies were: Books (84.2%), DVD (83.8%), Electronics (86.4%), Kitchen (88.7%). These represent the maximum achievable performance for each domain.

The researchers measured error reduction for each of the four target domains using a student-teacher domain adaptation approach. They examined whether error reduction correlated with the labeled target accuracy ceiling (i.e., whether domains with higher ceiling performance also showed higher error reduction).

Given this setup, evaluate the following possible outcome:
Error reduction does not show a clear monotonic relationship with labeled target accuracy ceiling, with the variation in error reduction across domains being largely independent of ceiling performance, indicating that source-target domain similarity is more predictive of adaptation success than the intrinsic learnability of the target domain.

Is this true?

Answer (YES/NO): NO